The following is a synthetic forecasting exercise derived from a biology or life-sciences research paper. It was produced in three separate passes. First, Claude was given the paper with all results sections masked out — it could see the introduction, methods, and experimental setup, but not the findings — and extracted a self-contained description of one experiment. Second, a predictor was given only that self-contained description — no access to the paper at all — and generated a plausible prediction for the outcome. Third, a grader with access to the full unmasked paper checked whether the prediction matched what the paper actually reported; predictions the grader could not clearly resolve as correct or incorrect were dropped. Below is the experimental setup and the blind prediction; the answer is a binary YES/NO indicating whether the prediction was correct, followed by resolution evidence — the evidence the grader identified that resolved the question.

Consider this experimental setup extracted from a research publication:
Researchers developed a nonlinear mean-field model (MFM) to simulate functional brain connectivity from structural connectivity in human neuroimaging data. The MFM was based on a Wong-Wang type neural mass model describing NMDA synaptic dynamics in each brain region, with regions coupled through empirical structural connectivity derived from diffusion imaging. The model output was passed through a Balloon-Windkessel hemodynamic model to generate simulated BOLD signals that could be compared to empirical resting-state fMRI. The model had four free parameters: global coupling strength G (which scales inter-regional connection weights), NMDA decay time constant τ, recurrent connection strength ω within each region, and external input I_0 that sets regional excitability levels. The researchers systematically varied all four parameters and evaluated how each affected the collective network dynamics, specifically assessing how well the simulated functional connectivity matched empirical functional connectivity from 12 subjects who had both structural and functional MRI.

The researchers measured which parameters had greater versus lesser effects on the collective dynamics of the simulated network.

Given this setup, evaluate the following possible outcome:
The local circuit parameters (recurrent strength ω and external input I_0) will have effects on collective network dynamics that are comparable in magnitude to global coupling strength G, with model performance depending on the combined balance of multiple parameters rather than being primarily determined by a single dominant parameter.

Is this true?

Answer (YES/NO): NO